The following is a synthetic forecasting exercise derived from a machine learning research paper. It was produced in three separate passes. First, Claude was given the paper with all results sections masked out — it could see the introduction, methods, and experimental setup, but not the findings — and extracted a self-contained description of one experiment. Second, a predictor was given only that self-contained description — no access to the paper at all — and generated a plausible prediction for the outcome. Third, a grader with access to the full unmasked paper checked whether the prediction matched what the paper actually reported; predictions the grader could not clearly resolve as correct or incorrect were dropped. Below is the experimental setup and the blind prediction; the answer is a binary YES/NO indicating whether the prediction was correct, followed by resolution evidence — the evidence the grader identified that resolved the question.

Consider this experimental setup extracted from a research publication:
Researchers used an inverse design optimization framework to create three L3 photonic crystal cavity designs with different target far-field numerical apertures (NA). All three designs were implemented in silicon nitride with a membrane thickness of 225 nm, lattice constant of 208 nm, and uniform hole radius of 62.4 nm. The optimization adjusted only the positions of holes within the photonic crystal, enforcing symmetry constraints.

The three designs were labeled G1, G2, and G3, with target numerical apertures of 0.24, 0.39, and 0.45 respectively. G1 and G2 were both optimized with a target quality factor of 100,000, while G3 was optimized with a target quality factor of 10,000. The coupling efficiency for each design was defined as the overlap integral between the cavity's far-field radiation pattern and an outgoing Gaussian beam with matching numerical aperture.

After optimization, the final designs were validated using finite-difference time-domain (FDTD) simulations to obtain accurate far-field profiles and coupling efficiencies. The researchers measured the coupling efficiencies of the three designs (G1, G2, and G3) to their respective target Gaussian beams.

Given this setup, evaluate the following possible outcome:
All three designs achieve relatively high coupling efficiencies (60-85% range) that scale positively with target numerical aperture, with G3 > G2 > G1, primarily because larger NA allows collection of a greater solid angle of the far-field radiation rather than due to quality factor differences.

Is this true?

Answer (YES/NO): NO